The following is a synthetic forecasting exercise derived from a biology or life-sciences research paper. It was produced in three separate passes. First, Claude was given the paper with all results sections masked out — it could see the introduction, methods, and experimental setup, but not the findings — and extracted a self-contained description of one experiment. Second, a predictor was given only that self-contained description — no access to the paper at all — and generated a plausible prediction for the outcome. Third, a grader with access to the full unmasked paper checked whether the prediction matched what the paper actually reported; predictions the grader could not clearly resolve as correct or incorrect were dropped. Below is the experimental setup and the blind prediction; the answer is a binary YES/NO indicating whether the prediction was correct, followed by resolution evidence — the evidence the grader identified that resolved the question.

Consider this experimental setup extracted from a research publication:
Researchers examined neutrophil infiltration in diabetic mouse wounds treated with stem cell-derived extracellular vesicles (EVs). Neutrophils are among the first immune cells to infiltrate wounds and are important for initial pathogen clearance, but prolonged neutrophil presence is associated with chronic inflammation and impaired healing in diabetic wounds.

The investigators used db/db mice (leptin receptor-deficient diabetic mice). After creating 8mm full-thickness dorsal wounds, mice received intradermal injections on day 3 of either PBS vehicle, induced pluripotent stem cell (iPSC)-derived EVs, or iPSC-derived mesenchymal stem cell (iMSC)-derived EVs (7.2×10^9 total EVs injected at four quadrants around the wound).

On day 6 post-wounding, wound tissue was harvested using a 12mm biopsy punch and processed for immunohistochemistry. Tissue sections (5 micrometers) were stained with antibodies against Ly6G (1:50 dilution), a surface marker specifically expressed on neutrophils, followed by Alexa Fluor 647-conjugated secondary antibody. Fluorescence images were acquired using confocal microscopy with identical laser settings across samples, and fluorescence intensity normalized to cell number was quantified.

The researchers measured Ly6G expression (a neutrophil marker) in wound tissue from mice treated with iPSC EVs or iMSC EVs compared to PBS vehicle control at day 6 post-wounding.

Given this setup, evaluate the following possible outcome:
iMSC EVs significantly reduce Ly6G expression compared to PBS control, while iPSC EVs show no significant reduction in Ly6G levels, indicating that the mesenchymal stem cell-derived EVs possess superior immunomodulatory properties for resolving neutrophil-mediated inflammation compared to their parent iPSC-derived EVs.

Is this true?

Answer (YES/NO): NO